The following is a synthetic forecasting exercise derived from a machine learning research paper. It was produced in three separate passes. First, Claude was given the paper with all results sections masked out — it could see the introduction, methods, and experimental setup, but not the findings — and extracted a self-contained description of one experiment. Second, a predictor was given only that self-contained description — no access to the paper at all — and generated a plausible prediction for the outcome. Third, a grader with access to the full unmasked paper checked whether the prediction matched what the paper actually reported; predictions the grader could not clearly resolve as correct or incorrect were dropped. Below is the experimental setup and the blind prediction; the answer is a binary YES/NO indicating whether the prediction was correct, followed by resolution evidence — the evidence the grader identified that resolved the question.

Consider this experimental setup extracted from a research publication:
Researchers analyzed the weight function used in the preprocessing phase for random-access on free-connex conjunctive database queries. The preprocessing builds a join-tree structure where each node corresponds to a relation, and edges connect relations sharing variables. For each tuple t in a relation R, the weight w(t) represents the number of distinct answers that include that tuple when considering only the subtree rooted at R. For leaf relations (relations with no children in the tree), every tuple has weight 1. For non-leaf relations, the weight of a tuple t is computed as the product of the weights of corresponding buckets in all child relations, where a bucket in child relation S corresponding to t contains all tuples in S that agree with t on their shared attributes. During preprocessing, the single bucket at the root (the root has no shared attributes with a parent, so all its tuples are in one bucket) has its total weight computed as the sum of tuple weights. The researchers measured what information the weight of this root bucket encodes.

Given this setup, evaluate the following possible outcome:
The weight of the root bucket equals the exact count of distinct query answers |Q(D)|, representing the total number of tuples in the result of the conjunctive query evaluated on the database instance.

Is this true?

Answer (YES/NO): YES